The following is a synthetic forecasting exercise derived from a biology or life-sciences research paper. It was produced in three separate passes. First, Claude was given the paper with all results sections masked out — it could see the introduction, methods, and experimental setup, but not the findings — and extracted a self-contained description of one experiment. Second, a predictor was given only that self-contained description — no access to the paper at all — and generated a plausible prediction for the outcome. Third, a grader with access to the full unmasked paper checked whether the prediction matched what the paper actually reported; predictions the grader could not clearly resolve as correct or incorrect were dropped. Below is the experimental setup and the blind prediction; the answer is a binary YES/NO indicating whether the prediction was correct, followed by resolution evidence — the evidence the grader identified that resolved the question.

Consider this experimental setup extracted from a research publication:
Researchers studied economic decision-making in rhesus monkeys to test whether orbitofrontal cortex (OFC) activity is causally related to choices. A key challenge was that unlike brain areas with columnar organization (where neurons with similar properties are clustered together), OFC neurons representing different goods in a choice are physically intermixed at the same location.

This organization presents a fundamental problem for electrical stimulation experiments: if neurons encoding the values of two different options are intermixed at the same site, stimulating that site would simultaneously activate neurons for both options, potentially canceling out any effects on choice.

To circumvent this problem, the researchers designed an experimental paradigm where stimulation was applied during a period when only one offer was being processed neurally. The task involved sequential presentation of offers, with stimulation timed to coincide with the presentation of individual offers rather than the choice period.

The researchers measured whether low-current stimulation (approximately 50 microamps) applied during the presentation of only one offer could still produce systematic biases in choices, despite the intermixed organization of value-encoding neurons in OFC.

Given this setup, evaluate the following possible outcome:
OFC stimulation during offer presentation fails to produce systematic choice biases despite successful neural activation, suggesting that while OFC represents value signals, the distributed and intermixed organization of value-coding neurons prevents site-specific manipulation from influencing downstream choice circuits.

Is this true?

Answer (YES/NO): NO